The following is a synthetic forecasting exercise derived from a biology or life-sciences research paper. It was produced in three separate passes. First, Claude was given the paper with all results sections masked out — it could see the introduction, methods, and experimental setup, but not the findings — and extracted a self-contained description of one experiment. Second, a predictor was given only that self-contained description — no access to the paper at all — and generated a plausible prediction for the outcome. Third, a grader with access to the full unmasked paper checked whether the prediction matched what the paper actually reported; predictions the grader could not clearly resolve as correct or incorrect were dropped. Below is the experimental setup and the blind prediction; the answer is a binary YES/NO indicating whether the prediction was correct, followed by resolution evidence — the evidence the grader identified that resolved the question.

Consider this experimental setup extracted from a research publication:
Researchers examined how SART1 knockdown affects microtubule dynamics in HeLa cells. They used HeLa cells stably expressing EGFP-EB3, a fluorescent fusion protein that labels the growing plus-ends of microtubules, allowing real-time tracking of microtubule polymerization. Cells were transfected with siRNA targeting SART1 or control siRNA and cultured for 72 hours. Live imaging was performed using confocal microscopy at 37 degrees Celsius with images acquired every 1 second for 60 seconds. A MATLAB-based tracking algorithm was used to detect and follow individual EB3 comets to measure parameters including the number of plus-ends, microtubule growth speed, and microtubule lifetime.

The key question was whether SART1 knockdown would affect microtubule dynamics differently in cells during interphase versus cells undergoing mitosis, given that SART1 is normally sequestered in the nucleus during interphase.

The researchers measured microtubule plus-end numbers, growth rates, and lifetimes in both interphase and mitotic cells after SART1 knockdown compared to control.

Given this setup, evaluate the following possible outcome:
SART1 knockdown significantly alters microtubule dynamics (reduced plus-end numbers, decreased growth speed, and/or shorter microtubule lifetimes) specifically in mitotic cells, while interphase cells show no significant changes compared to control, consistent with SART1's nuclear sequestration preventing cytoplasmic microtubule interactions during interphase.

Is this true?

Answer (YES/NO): YES